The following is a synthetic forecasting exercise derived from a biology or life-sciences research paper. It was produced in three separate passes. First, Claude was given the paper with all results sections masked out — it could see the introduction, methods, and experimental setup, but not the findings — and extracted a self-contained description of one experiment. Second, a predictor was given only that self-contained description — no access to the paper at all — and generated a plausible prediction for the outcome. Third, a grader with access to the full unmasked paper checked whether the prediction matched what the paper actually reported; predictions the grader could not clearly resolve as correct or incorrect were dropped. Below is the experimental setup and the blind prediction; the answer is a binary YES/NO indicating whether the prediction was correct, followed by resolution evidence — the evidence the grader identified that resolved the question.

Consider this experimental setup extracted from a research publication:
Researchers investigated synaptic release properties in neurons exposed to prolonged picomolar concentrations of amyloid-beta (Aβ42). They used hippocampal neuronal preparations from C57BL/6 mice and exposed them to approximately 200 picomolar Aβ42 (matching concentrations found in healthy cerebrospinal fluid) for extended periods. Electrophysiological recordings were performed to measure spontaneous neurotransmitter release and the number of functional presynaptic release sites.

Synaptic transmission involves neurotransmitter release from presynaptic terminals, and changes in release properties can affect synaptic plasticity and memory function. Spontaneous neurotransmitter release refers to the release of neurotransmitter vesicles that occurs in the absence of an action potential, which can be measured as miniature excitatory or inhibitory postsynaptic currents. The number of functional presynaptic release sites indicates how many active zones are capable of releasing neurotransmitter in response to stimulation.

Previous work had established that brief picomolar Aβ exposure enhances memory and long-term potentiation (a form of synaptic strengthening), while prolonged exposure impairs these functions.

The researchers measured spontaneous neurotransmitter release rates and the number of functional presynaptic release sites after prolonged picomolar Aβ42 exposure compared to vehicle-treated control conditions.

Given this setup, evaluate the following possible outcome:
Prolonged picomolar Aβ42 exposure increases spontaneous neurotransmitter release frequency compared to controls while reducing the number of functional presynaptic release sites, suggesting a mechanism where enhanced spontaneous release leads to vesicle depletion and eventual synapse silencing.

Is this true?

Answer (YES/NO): NO